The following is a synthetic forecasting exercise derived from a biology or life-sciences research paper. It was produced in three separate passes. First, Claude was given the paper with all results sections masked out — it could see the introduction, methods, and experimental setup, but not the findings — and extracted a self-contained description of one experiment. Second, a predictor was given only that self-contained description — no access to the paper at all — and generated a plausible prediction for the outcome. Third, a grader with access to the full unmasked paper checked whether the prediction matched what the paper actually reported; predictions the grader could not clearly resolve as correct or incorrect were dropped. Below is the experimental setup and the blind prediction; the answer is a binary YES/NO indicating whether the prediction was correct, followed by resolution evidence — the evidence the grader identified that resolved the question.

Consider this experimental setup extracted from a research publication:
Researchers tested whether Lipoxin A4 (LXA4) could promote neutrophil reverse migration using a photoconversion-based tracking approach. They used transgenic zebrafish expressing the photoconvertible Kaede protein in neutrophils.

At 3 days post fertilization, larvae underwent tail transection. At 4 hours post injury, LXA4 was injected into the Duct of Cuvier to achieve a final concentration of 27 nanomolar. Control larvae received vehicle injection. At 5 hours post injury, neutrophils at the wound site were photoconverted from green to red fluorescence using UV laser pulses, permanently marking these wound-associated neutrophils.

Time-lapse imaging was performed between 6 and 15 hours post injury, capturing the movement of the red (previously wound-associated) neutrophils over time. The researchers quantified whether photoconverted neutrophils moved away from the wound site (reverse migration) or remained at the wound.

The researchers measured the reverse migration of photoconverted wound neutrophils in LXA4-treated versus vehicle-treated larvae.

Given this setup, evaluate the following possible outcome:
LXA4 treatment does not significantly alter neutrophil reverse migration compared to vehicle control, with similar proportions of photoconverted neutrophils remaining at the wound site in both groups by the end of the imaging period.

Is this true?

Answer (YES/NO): NO